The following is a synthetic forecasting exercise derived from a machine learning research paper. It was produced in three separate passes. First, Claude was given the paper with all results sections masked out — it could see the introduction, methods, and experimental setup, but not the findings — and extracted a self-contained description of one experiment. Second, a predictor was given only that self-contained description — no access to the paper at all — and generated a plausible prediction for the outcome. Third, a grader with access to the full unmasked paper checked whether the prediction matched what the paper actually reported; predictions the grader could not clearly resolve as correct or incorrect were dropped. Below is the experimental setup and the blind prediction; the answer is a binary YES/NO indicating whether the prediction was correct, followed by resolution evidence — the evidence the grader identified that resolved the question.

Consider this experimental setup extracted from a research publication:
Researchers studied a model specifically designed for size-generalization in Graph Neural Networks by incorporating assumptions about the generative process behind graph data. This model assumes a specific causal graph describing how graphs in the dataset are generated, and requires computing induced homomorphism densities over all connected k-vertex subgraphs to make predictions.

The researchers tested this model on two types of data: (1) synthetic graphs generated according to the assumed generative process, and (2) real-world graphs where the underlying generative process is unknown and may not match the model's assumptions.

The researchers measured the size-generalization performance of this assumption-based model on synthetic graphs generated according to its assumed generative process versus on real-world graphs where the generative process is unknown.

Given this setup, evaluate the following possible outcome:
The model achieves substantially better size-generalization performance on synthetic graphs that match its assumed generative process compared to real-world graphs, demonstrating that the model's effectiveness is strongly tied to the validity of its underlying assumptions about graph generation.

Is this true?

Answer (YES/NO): YES